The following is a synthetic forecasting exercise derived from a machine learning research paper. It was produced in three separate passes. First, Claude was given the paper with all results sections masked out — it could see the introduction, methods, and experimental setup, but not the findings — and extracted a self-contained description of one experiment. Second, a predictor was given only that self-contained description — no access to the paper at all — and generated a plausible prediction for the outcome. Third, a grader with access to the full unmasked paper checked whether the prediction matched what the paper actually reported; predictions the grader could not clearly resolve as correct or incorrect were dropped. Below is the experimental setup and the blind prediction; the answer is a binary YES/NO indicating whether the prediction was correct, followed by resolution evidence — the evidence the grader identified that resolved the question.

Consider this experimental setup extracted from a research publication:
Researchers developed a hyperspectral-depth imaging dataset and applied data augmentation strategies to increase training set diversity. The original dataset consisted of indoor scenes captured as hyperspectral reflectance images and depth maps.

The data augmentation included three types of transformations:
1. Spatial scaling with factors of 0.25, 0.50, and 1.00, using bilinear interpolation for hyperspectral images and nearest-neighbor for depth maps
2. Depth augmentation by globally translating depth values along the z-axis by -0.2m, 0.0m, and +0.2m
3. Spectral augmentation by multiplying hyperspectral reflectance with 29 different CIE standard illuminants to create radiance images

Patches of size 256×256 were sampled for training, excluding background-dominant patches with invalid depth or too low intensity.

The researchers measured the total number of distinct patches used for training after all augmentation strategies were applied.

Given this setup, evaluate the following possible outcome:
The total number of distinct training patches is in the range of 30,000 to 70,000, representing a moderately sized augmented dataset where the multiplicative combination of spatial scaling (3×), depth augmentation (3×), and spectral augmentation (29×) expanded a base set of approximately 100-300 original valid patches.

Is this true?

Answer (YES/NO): NO